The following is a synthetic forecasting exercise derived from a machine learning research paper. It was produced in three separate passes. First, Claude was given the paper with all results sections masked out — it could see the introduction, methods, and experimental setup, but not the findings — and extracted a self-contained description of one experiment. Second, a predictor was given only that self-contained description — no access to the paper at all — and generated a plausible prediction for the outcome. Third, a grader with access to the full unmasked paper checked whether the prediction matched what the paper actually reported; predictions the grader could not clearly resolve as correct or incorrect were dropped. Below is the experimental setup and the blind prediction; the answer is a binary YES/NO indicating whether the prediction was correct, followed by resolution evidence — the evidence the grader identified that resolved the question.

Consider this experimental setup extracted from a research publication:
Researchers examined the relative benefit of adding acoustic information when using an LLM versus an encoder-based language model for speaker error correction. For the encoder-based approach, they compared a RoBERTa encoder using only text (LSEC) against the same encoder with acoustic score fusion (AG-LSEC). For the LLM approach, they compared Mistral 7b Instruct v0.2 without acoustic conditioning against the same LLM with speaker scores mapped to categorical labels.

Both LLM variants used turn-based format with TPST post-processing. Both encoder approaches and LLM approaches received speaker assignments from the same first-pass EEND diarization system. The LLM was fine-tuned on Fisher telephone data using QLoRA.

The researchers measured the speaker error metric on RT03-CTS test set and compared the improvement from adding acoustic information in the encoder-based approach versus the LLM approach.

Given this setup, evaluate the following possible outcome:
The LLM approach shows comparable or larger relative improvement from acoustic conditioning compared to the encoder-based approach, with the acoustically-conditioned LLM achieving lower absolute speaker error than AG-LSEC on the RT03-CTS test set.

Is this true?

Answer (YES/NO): NO